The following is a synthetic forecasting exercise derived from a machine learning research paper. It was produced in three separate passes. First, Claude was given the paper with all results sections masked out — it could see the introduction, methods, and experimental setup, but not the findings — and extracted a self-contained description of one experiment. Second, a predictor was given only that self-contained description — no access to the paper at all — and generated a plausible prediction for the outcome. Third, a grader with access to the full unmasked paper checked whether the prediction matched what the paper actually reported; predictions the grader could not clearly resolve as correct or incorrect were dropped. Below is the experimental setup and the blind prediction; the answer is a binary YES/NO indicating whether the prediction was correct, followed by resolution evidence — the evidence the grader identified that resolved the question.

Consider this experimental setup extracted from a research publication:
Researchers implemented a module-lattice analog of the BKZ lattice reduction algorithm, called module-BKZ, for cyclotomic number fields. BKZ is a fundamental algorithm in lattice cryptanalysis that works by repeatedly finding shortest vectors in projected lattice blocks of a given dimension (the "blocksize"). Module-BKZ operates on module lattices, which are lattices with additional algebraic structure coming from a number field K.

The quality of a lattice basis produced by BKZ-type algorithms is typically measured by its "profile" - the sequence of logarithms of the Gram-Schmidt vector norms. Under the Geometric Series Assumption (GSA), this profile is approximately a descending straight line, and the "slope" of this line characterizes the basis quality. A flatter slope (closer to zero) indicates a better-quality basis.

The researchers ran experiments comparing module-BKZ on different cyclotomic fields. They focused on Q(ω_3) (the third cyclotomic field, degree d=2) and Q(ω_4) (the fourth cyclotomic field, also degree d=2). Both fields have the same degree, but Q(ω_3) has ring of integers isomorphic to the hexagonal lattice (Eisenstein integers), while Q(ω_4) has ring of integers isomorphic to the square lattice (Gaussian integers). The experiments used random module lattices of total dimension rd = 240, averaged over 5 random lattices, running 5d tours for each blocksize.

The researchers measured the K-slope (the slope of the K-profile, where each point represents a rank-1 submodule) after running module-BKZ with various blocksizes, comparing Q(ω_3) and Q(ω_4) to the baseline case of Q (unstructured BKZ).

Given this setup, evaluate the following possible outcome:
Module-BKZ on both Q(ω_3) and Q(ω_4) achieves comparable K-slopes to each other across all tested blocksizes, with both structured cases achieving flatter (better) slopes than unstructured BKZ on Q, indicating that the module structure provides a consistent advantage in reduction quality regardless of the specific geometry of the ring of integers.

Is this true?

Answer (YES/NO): NO